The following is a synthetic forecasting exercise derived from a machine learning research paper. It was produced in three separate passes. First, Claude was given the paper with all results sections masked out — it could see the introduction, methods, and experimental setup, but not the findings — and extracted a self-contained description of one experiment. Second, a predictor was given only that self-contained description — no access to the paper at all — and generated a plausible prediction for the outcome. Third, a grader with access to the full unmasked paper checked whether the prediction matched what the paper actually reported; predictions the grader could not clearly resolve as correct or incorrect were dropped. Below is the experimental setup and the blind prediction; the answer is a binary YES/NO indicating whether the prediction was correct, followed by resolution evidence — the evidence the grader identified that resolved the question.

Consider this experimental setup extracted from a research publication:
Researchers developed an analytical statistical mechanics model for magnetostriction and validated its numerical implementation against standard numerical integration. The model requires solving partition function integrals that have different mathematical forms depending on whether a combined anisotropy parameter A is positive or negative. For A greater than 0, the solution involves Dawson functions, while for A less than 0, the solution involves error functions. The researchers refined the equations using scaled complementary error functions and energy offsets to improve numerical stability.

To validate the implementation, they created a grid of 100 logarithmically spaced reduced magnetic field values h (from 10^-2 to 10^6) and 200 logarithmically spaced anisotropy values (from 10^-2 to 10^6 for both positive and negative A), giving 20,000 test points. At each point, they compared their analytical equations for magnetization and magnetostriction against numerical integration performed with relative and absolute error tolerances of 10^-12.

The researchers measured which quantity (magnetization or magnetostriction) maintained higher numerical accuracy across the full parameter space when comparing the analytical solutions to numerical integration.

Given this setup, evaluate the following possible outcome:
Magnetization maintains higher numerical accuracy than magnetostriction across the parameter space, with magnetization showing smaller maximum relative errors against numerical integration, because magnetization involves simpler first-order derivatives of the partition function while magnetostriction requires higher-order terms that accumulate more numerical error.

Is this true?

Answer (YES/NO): YES